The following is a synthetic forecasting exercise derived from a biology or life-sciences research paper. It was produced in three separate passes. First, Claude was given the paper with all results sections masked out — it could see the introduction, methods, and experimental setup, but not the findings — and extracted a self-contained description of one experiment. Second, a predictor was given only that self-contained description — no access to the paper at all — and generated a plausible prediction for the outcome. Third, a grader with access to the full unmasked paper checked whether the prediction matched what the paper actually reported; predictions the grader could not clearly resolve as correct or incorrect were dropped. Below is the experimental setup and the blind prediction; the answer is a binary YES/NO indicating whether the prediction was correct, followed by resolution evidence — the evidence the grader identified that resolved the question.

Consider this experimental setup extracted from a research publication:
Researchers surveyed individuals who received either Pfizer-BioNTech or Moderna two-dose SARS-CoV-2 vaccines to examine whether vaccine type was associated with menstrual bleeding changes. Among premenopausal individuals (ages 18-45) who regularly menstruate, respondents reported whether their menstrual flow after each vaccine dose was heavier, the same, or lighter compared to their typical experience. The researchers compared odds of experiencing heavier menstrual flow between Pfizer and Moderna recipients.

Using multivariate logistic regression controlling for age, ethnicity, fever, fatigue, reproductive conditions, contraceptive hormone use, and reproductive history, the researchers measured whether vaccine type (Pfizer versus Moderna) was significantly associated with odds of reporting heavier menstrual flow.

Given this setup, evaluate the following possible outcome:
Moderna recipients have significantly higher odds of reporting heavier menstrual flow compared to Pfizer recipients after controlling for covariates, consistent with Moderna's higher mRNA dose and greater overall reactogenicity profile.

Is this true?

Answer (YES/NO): NO